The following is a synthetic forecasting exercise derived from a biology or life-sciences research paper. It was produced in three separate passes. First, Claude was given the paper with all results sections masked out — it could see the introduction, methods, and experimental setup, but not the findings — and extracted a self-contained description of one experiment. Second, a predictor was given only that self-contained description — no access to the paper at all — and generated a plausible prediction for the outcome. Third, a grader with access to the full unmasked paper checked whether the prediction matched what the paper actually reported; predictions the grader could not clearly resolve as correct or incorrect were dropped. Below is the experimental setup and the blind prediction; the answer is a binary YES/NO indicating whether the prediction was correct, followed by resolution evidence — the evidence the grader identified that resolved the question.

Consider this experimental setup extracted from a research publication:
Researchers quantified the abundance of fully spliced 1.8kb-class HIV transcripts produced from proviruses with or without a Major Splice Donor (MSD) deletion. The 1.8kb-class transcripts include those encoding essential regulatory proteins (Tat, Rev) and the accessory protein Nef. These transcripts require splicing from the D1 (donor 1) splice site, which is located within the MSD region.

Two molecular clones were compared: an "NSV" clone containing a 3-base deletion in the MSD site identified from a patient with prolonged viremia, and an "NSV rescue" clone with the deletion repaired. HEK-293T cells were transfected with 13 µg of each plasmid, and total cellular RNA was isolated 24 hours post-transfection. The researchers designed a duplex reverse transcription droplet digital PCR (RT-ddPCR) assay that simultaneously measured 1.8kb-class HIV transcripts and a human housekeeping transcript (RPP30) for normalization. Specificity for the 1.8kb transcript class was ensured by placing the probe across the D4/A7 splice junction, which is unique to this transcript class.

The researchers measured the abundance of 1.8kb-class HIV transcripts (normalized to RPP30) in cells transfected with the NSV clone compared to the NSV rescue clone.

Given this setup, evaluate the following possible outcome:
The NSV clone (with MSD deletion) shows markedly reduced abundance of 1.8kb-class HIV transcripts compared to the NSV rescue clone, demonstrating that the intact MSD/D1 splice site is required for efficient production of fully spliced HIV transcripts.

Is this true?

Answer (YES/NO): YES